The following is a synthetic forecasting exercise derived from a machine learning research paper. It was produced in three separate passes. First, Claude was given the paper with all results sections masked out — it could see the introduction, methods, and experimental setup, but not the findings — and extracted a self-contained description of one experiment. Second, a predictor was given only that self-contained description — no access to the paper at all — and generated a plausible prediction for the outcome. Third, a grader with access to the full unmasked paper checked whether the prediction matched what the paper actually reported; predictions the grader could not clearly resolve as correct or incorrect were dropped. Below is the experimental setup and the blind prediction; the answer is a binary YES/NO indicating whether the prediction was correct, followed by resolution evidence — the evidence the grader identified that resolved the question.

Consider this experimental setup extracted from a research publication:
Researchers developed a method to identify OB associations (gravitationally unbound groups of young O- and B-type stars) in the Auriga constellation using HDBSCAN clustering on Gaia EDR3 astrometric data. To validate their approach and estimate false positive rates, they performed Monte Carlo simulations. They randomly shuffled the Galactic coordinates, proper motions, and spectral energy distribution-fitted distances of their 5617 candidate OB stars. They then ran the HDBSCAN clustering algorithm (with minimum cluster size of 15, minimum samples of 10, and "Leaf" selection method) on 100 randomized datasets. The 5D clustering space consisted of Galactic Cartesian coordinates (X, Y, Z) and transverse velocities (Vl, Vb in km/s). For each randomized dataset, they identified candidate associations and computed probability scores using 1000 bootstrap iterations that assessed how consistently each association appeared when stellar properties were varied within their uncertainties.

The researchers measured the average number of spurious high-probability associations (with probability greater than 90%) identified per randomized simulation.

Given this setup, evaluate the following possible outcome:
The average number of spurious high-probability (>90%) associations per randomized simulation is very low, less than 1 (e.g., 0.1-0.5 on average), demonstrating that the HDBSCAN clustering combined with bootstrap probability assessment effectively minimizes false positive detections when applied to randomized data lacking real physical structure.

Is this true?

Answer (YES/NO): YES